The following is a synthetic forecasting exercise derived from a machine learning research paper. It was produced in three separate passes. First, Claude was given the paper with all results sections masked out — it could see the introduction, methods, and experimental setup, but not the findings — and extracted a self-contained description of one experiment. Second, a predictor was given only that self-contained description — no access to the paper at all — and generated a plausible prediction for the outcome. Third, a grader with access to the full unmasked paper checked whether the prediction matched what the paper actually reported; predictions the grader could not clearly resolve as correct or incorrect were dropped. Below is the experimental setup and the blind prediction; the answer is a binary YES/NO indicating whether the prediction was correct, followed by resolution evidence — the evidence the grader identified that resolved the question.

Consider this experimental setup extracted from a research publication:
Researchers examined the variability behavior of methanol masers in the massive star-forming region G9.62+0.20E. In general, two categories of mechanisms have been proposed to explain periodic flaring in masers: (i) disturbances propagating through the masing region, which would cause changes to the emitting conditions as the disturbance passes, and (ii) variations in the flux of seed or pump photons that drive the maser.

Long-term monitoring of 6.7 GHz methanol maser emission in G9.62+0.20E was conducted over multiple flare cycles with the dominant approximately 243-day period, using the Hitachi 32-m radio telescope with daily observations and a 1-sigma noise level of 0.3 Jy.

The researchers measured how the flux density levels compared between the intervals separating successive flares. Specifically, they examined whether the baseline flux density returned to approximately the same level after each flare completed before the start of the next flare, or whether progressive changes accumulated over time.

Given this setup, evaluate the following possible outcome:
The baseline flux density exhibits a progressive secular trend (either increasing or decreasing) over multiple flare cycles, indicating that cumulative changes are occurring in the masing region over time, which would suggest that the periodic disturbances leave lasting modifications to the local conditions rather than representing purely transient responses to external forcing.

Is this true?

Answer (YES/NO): NO